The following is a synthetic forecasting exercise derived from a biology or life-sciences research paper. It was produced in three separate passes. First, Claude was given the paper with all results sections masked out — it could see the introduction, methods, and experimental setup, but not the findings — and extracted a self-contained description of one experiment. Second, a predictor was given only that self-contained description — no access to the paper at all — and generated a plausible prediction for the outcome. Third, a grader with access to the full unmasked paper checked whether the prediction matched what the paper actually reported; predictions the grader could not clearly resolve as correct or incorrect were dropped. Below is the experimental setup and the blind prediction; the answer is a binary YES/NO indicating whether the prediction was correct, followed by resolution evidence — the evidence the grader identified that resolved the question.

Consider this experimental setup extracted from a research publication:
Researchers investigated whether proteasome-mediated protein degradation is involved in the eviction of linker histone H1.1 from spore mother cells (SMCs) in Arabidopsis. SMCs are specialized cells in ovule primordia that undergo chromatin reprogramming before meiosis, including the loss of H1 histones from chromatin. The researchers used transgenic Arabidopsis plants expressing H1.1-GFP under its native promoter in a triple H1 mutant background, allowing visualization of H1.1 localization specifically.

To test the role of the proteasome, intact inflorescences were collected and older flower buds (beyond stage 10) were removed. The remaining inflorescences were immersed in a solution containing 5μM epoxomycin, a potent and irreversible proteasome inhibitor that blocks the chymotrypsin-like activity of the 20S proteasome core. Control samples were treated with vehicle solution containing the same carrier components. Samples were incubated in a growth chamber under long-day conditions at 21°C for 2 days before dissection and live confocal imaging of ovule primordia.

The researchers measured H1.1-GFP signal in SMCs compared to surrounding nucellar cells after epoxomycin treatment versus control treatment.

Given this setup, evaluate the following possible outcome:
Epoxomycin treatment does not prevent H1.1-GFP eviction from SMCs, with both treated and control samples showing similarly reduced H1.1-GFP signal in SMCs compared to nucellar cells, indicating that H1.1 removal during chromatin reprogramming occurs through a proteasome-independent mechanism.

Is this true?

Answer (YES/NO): NO